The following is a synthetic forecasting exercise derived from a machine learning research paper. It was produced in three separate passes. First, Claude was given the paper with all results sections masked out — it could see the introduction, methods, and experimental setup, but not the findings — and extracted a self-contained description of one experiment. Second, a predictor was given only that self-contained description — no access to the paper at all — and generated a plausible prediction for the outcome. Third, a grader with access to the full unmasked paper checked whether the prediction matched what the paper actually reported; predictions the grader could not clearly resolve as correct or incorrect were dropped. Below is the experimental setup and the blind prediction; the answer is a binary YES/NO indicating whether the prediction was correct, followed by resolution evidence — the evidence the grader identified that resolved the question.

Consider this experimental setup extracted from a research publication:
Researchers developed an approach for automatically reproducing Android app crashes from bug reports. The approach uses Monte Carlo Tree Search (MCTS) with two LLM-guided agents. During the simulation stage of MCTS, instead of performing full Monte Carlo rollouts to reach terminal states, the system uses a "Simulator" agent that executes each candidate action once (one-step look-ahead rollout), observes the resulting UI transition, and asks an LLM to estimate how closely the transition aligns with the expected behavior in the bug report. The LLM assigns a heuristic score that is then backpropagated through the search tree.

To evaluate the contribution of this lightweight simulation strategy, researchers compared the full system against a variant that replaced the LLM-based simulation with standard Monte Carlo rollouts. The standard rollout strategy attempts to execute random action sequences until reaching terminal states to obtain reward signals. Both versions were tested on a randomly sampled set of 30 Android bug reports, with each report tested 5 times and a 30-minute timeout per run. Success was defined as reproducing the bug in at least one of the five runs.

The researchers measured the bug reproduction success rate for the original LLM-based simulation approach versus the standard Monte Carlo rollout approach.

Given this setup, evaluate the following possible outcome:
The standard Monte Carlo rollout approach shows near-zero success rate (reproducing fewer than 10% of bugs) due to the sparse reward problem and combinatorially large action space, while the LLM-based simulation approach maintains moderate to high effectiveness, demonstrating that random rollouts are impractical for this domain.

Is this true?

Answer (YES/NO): NO